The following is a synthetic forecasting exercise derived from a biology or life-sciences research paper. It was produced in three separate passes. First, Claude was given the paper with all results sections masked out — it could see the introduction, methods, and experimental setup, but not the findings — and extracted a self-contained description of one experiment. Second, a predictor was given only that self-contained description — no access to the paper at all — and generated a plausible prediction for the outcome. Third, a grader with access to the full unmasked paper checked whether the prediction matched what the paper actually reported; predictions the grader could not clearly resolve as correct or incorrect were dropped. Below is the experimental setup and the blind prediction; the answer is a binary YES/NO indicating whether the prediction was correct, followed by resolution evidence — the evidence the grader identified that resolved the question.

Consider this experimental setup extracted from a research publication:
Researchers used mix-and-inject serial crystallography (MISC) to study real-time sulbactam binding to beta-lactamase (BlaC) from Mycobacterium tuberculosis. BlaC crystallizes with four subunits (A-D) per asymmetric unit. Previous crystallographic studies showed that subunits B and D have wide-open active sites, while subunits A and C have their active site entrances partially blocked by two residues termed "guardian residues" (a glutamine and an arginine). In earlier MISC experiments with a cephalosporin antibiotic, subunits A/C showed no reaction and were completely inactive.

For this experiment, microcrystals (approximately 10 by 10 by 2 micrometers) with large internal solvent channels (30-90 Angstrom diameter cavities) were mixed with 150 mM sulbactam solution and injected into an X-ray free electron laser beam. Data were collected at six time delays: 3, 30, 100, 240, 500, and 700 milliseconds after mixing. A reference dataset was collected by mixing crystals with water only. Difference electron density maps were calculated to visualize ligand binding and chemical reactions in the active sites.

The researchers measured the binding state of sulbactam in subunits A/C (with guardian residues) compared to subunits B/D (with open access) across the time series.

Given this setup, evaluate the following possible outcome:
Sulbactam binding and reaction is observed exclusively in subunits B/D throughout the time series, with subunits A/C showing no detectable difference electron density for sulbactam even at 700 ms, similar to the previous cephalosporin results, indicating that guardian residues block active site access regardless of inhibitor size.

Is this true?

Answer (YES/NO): NO